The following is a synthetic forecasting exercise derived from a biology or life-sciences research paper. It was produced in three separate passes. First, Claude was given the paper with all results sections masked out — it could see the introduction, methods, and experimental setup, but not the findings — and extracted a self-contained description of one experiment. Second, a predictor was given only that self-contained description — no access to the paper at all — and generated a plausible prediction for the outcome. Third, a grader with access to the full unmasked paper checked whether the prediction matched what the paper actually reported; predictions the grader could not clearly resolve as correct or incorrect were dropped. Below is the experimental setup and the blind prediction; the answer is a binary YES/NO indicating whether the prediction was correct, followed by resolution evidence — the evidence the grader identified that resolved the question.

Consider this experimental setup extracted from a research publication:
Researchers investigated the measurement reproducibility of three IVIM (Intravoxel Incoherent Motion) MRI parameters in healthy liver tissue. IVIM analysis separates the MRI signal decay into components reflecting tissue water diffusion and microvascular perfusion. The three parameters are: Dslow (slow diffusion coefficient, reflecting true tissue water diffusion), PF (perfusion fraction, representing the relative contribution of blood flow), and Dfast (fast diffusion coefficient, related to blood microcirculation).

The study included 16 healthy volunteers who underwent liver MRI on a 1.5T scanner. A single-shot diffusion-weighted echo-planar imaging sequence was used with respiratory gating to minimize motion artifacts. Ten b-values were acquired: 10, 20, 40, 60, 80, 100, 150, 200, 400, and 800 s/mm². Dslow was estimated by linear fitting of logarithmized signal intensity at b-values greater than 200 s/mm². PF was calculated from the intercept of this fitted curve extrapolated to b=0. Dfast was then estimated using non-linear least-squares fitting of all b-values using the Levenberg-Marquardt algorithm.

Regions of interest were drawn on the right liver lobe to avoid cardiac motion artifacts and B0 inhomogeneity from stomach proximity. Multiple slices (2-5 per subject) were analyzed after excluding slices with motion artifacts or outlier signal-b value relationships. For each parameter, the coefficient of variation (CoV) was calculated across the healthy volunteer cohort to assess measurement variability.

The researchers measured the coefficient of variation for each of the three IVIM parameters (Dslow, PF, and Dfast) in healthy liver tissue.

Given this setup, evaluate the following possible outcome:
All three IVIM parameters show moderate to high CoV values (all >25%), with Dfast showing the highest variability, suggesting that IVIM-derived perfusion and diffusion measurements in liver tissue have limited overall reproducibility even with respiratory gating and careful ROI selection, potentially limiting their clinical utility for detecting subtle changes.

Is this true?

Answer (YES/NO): NO